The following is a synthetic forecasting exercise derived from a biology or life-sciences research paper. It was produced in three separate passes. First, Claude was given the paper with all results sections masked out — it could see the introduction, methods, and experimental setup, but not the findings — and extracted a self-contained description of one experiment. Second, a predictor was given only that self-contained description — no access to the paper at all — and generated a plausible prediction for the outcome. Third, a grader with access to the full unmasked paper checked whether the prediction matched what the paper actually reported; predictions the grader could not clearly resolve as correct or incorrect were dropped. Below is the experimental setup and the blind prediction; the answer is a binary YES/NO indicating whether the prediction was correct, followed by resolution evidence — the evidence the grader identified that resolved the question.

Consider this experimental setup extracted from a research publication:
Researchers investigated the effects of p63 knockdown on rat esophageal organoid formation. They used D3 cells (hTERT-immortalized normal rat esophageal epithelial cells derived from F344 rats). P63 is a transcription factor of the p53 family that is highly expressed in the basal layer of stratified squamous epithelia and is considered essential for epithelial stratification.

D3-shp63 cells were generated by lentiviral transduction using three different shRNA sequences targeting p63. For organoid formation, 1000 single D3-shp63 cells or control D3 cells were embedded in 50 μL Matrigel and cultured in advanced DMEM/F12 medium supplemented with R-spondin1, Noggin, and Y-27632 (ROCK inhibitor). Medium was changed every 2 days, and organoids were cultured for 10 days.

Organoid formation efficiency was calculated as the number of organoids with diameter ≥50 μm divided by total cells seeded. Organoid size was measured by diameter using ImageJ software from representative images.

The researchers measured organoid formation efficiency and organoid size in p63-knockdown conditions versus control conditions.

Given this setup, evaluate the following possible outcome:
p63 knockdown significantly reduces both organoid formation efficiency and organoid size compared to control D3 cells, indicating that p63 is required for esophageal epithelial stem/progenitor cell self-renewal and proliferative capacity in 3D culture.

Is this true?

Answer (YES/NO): NO